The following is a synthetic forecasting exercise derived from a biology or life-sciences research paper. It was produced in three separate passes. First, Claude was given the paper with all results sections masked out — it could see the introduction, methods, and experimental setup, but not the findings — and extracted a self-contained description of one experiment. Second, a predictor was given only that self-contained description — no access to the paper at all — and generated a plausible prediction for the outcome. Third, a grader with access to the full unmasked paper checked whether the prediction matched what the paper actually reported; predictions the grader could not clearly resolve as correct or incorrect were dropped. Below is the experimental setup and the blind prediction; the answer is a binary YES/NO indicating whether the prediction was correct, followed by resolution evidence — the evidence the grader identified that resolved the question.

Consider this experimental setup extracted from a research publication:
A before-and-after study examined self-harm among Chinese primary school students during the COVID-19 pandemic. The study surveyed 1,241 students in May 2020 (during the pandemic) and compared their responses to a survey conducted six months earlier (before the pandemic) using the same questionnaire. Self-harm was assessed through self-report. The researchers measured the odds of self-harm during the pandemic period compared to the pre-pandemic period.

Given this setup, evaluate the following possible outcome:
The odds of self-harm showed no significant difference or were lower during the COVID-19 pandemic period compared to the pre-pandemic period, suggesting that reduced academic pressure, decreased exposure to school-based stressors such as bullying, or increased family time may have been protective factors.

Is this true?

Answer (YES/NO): NO